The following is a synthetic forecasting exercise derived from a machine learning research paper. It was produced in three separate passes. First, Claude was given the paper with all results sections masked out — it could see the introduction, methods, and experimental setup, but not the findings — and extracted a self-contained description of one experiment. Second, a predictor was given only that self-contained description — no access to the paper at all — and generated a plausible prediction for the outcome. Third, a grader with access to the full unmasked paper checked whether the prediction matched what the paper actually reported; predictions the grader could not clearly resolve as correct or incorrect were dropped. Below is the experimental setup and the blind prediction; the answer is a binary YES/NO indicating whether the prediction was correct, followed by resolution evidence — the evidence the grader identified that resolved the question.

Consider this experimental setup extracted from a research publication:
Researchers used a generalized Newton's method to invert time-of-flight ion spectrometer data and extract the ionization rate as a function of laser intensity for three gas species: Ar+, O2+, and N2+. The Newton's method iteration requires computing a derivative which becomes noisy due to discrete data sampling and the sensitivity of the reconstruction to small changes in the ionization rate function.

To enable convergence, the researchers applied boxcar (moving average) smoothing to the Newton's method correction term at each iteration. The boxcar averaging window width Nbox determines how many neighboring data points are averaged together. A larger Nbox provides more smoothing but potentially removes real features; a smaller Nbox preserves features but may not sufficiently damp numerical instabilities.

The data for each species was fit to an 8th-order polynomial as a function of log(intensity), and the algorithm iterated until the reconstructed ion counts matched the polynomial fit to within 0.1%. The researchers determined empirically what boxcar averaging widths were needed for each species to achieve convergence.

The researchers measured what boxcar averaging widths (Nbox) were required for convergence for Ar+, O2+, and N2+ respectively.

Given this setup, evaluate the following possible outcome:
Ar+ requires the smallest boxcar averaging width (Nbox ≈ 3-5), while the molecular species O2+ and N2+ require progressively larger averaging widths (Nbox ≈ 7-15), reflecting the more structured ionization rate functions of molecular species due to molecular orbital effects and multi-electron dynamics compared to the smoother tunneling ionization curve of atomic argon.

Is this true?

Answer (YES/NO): NO